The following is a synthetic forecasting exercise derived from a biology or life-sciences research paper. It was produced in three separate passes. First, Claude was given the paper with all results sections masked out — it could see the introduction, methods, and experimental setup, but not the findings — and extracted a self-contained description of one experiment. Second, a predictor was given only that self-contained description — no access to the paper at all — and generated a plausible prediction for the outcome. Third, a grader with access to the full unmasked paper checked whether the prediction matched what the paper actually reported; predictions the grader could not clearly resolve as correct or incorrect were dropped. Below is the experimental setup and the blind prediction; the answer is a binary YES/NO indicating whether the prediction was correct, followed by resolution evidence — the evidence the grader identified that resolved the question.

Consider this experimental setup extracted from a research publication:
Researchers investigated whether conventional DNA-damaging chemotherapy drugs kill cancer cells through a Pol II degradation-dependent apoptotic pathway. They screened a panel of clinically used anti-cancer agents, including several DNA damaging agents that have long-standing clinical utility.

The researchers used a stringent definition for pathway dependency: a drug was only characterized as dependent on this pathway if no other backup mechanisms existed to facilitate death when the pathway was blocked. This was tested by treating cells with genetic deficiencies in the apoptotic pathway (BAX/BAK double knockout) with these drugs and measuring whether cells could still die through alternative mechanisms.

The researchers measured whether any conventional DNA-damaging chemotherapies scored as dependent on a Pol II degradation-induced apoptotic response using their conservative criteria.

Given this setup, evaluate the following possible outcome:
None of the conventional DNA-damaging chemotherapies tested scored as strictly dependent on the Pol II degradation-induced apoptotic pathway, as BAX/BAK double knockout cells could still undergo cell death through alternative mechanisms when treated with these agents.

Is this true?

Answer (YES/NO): NO